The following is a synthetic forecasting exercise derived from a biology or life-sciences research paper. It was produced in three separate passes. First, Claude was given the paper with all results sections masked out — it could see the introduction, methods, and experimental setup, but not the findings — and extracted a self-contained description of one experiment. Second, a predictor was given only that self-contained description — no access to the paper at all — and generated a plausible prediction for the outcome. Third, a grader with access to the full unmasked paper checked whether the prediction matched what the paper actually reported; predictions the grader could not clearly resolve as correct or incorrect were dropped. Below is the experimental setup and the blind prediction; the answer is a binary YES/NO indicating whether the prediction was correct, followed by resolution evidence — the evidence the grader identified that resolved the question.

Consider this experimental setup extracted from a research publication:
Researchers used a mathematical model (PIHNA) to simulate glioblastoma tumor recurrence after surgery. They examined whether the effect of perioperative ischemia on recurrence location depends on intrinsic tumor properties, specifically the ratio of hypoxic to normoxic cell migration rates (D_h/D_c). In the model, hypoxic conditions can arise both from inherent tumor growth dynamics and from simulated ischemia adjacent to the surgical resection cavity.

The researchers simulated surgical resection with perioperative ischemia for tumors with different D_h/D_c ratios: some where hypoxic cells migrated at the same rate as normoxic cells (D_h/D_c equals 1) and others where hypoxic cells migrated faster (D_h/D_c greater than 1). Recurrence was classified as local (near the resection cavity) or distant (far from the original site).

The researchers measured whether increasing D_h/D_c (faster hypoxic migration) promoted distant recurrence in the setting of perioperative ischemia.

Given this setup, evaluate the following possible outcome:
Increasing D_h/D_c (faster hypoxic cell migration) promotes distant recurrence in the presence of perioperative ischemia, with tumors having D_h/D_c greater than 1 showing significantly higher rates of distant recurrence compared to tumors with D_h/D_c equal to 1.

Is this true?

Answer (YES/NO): YES